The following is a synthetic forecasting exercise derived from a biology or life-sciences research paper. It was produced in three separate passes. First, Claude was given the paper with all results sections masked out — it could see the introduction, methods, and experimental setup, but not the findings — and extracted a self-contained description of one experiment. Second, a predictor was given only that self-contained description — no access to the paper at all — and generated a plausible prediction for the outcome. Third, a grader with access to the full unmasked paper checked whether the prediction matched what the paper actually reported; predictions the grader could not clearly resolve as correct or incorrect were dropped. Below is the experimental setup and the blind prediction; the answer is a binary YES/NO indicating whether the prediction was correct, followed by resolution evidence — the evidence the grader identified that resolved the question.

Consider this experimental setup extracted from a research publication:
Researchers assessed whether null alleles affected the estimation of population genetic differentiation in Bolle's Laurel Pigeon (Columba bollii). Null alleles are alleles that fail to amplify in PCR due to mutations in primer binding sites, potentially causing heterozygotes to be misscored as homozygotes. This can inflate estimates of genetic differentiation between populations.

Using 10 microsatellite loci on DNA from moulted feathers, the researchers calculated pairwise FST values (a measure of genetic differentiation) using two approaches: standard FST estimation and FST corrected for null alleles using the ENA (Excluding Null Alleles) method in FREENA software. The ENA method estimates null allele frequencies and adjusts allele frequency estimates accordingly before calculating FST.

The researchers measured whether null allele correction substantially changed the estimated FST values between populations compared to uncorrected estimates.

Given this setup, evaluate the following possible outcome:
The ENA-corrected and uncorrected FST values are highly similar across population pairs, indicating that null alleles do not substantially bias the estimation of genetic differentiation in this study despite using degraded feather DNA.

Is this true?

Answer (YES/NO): NO